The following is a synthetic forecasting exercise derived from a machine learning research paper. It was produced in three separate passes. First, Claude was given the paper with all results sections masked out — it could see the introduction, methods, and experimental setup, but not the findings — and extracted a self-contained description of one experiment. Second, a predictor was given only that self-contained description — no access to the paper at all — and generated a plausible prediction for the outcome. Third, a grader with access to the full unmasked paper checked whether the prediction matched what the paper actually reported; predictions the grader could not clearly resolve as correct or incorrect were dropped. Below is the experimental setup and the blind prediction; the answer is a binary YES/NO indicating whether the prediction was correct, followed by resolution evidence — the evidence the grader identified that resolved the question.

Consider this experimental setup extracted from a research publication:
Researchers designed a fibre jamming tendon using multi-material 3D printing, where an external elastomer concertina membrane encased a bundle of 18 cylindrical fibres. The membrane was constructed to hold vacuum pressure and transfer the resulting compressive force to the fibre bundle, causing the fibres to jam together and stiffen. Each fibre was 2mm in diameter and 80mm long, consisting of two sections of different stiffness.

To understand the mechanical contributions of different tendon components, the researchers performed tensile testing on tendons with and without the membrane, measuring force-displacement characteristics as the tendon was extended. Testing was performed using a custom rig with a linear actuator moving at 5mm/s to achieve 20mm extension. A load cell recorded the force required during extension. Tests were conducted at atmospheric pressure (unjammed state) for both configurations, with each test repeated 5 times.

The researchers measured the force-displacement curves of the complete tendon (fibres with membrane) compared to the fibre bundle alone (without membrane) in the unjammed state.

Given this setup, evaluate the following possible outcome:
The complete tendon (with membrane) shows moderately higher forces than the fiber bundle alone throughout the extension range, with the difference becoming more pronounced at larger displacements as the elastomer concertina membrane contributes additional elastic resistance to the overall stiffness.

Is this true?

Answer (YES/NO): NO